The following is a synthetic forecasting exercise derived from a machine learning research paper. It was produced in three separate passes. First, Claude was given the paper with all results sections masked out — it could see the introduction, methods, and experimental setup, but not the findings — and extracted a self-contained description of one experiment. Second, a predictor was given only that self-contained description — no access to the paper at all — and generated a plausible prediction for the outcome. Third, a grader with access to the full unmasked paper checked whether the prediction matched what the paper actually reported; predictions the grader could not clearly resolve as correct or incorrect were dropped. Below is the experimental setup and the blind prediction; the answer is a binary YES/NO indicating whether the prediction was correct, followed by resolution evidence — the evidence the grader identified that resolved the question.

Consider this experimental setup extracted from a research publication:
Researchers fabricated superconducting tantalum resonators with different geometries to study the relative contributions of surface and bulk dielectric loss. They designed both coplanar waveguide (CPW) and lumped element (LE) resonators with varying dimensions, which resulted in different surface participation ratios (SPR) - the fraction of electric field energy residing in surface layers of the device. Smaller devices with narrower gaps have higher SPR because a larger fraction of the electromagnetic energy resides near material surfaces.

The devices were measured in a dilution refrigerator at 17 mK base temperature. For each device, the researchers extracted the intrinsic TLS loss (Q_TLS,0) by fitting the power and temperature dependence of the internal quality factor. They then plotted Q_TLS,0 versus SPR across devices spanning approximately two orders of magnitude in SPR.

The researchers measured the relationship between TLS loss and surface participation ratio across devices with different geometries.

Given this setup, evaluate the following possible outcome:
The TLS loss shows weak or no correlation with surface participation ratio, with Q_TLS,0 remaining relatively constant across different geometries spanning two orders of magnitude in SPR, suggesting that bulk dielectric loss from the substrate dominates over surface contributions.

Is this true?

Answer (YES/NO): NO